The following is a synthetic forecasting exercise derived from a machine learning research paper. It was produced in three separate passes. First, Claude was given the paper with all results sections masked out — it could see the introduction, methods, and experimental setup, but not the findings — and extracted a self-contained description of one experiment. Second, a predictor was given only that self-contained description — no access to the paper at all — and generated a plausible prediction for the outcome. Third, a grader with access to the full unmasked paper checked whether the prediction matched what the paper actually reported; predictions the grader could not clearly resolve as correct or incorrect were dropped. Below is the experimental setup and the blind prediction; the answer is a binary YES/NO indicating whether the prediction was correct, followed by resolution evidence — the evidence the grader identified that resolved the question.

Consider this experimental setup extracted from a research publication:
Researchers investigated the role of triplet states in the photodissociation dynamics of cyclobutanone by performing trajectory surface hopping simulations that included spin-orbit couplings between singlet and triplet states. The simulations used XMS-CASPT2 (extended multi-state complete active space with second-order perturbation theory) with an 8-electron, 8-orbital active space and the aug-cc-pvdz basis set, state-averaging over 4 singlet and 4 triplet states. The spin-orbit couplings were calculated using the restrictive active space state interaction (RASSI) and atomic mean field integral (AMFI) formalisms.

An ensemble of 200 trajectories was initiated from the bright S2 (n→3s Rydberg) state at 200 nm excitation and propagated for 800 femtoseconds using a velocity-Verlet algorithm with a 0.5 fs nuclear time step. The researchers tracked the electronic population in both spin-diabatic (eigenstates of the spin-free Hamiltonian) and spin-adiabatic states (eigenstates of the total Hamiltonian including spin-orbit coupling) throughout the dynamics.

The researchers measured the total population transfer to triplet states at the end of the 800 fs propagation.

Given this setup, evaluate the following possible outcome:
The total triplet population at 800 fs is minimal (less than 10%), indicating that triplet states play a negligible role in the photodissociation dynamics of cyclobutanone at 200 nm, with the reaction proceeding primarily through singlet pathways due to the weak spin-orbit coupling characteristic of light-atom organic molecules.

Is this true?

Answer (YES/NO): YES